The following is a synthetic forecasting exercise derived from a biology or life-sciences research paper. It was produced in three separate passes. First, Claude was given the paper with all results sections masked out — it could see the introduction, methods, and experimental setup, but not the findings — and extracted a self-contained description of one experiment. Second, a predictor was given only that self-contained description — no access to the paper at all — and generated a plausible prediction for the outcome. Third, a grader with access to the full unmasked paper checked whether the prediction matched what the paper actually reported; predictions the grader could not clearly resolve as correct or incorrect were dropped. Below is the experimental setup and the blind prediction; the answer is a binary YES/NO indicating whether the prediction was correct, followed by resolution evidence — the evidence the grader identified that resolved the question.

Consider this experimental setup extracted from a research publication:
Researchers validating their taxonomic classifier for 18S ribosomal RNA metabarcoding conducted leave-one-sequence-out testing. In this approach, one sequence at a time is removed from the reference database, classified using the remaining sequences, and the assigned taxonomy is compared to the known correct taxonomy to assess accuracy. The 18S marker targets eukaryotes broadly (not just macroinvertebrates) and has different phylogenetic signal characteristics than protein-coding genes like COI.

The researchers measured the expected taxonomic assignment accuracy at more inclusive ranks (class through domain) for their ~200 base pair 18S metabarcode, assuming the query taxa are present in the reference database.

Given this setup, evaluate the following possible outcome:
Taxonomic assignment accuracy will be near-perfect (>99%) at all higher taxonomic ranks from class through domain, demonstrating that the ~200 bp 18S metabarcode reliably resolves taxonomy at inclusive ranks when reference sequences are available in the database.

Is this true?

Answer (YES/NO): NO